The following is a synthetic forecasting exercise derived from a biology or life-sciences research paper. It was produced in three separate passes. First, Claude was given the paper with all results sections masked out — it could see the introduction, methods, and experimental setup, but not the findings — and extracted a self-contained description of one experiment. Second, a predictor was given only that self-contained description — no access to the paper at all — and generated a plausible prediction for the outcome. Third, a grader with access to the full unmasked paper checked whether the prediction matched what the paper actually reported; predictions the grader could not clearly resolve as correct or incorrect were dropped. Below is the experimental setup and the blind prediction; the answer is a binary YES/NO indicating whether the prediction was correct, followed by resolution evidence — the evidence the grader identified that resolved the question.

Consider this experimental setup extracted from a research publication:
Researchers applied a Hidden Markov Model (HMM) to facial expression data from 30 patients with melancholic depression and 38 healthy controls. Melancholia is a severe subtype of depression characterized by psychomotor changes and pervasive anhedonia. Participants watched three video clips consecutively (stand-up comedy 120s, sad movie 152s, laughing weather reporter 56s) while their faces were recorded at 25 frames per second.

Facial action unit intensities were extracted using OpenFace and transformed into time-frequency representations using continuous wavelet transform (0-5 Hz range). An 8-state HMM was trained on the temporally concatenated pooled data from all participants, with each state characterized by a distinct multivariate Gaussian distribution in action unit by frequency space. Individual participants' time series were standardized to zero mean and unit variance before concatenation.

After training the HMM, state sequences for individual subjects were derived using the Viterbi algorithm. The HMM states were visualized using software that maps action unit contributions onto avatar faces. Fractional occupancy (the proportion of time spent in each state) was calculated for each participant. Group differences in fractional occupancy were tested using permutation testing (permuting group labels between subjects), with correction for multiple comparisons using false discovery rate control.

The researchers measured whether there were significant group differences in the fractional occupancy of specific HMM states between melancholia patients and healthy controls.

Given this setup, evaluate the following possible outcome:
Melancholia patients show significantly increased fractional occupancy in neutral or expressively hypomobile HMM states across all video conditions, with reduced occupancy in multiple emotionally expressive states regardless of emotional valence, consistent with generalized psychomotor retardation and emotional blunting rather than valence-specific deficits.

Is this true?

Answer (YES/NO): NO